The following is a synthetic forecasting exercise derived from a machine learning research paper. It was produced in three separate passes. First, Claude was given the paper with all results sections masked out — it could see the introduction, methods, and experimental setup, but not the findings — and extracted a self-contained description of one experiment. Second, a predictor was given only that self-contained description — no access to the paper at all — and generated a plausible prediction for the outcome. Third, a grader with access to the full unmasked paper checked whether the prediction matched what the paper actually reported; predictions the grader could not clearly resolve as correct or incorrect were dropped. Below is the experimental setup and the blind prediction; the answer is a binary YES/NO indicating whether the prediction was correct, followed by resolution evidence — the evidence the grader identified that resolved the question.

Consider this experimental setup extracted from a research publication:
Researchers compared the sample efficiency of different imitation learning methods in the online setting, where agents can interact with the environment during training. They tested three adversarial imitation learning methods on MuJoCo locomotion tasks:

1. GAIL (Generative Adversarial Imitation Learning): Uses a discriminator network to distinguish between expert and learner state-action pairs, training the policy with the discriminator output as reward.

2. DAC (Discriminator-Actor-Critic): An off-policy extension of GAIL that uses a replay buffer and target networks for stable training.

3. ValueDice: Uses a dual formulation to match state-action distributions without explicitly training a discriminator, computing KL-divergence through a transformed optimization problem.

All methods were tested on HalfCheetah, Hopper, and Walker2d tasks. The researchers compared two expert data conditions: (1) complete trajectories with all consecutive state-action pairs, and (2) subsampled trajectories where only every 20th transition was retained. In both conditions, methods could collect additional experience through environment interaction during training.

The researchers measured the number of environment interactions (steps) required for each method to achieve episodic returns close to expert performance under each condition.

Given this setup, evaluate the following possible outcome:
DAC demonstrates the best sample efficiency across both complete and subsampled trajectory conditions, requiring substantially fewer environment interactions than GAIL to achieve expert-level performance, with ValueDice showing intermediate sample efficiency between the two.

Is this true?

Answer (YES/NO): NO